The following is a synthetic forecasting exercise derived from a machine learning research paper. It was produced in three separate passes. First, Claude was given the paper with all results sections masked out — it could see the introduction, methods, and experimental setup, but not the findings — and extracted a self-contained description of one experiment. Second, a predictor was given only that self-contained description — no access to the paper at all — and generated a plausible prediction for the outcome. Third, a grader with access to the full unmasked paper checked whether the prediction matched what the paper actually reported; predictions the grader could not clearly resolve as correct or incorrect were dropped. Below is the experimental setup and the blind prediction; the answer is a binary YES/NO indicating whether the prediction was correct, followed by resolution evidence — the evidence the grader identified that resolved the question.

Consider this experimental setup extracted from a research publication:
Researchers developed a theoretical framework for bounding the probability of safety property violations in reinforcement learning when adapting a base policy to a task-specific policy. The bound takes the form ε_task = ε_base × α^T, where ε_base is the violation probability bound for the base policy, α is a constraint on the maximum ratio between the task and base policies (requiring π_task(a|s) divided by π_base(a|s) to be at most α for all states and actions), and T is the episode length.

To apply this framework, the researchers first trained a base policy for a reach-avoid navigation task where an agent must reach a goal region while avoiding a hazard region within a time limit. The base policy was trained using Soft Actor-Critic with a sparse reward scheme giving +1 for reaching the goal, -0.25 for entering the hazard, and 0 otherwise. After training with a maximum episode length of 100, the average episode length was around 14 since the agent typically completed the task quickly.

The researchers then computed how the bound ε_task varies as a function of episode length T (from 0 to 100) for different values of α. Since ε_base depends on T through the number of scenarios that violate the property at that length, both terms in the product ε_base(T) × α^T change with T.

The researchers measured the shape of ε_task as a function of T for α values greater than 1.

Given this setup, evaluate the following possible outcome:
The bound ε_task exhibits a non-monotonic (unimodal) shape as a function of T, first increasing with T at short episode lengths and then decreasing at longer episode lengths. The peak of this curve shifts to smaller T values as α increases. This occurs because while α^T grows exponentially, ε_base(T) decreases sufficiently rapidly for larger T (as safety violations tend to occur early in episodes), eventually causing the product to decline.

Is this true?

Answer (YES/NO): NO